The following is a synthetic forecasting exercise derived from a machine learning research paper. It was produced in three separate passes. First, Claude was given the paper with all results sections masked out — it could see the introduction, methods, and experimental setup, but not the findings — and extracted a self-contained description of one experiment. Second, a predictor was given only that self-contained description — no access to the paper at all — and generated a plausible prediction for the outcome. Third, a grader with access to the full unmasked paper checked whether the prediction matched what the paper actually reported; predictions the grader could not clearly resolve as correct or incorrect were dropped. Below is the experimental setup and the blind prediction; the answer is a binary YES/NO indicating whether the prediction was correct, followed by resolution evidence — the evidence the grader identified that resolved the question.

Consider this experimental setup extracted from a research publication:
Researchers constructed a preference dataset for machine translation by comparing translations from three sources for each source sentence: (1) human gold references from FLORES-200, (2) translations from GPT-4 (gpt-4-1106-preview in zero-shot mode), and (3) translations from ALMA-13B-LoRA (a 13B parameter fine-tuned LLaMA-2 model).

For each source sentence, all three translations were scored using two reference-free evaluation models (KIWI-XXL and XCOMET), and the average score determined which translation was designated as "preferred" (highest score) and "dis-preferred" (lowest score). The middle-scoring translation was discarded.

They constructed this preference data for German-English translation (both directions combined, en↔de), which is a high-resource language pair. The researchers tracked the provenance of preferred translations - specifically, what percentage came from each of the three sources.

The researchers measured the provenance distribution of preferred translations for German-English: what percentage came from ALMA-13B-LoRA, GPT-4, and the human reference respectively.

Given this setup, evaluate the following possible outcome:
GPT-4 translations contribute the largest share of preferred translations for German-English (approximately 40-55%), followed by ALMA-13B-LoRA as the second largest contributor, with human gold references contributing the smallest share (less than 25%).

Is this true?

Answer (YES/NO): NO